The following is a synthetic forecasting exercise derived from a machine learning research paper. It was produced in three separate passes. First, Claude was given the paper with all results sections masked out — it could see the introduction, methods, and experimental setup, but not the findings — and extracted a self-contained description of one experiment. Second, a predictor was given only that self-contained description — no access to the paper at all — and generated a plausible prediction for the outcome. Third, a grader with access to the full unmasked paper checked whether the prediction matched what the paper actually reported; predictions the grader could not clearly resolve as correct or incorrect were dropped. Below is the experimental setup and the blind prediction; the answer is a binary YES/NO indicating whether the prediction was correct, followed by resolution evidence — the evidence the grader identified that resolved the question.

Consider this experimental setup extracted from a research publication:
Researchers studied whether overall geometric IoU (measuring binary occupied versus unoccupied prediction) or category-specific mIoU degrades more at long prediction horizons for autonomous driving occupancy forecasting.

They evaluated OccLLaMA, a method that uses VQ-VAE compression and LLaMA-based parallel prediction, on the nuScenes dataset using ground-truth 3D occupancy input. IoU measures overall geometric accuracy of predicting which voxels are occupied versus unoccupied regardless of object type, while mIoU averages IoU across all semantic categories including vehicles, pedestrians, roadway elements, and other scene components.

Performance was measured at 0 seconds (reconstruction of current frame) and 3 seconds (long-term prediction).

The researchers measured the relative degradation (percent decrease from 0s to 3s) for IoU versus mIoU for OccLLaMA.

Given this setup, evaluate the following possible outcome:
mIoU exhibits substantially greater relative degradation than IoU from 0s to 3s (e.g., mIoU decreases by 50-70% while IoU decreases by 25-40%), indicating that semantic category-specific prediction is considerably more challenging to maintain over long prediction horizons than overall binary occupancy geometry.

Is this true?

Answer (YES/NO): NO